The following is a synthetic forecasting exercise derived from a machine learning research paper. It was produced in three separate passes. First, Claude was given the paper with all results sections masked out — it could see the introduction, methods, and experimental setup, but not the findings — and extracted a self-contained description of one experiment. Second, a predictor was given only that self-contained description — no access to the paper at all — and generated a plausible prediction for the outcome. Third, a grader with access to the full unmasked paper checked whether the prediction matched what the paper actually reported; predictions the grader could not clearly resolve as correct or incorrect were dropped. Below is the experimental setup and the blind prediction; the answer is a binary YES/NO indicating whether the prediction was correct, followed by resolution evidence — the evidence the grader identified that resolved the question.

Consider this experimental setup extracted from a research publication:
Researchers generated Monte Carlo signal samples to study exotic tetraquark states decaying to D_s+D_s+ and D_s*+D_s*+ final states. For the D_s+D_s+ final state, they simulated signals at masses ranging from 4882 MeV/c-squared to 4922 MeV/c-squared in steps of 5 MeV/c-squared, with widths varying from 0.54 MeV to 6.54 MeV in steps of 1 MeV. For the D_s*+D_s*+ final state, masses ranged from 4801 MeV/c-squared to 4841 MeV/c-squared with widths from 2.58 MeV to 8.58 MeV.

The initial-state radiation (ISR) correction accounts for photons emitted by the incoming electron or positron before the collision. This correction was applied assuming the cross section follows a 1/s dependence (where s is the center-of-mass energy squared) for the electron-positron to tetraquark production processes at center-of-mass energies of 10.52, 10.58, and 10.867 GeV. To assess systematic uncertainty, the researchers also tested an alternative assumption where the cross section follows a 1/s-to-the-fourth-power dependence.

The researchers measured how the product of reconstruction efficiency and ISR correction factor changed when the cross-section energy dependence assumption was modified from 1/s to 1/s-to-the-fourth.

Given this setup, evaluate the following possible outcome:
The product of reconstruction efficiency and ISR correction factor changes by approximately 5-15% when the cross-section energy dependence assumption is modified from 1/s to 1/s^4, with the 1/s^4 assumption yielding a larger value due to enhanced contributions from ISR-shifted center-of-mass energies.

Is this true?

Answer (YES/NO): NO